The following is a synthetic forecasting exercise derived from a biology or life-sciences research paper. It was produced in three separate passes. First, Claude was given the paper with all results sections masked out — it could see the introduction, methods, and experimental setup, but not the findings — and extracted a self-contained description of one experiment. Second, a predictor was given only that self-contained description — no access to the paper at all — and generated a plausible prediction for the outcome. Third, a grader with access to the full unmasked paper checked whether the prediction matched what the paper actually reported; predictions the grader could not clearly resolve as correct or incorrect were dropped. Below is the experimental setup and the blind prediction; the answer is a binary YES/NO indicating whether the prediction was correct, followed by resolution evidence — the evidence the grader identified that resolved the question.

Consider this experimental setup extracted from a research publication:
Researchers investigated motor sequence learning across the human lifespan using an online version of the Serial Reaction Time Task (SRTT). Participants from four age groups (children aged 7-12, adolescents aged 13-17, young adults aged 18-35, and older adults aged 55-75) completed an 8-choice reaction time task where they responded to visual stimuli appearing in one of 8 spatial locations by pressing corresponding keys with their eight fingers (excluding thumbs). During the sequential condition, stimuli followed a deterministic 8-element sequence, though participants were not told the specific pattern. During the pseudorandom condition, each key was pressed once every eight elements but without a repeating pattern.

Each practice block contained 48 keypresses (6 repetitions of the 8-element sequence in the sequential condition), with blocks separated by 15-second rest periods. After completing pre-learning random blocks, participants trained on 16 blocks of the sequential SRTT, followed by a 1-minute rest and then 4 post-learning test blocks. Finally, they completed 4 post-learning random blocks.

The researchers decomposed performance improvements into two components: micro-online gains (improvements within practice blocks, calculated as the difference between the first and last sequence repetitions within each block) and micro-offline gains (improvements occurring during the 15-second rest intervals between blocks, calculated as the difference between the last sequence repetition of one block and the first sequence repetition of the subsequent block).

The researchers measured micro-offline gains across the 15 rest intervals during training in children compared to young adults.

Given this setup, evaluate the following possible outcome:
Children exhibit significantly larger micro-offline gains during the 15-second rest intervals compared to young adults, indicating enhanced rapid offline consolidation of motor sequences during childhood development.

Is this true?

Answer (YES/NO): YES